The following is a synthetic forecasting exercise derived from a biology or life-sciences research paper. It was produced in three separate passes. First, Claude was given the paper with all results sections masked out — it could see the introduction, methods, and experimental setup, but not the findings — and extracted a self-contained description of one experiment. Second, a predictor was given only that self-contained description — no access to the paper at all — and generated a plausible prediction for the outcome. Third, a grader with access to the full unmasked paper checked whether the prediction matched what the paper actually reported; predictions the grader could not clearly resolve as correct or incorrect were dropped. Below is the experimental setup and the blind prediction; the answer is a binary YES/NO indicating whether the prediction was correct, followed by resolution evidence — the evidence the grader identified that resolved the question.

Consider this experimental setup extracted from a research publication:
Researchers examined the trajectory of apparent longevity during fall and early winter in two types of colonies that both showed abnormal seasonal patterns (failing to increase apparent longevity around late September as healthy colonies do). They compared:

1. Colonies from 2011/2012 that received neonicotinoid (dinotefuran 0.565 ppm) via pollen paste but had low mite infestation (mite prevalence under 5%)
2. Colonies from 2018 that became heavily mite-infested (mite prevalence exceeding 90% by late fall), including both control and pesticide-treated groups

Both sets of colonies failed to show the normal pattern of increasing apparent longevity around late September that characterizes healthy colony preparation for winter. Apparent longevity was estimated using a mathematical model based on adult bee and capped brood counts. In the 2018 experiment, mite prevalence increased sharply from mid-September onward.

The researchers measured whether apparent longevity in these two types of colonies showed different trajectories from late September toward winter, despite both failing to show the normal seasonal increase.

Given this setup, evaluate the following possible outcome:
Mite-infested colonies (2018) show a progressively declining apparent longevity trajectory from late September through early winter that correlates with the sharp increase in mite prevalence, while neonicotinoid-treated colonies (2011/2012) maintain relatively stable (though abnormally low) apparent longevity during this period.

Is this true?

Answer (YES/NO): YES